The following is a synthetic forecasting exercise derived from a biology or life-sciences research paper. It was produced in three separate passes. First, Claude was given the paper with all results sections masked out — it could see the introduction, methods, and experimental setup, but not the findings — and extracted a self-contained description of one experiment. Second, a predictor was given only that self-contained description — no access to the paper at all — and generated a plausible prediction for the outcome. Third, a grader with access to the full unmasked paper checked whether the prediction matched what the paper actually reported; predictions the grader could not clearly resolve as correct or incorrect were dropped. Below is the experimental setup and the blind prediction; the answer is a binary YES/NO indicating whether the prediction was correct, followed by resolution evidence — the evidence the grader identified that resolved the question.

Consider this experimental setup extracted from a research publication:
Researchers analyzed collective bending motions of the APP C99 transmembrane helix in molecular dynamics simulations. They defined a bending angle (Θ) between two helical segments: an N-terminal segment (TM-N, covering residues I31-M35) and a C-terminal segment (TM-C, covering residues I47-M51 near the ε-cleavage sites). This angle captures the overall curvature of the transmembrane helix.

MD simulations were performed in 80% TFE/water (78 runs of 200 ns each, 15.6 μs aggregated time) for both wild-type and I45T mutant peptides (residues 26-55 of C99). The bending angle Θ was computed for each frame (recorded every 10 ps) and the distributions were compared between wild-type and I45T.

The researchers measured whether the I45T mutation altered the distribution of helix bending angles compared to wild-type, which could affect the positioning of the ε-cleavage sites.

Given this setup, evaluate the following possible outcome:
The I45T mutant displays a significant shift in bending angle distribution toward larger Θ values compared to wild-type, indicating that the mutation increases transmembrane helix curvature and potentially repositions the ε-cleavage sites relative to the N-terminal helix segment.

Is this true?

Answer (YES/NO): NO